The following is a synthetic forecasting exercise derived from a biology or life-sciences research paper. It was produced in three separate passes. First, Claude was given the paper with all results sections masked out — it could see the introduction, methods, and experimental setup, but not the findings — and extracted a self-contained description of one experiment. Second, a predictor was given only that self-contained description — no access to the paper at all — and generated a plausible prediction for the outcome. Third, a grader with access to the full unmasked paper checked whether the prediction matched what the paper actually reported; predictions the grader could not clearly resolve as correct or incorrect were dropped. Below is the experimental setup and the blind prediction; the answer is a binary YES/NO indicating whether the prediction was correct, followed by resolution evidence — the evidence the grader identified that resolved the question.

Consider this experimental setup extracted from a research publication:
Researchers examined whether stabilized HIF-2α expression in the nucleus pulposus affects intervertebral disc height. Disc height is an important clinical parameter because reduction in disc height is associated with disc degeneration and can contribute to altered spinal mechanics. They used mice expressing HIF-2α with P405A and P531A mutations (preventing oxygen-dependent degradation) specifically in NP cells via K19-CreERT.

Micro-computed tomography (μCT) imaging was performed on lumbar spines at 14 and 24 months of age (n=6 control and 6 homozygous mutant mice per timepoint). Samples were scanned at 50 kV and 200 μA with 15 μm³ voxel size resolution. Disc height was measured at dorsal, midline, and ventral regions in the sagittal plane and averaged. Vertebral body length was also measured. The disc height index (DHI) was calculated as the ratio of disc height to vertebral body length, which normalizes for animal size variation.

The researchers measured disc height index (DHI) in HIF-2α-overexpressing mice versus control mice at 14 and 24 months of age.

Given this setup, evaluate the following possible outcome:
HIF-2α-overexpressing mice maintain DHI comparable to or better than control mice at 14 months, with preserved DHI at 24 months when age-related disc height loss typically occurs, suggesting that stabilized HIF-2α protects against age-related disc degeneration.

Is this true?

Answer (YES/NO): NO